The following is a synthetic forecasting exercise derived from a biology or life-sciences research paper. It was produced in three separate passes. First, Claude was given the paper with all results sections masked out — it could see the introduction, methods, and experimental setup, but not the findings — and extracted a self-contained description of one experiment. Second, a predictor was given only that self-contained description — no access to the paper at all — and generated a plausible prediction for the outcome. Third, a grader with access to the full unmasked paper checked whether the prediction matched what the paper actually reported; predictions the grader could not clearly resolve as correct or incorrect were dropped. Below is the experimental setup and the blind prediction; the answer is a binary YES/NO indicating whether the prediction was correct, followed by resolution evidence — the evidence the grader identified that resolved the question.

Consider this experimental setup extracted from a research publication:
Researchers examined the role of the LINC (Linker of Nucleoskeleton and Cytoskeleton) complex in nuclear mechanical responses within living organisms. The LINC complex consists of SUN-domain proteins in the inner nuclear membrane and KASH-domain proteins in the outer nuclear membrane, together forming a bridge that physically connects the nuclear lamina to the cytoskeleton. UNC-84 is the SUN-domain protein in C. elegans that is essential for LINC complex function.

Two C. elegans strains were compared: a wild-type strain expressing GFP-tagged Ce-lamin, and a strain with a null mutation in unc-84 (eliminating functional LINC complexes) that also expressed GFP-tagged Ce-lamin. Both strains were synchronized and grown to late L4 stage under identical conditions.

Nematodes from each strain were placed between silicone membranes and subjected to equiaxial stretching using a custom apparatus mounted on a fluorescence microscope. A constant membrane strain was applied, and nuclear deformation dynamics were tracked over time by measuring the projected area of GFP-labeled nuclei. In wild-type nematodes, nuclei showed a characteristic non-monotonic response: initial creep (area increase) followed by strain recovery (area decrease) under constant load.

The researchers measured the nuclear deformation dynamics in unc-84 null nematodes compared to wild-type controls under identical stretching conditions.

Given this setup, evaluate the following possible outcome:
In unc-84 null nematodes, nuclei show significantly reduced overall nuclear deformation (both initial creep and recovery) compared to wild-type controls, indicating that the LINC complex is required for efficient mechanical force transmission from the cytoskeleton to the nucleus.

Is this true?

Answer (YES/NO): NO